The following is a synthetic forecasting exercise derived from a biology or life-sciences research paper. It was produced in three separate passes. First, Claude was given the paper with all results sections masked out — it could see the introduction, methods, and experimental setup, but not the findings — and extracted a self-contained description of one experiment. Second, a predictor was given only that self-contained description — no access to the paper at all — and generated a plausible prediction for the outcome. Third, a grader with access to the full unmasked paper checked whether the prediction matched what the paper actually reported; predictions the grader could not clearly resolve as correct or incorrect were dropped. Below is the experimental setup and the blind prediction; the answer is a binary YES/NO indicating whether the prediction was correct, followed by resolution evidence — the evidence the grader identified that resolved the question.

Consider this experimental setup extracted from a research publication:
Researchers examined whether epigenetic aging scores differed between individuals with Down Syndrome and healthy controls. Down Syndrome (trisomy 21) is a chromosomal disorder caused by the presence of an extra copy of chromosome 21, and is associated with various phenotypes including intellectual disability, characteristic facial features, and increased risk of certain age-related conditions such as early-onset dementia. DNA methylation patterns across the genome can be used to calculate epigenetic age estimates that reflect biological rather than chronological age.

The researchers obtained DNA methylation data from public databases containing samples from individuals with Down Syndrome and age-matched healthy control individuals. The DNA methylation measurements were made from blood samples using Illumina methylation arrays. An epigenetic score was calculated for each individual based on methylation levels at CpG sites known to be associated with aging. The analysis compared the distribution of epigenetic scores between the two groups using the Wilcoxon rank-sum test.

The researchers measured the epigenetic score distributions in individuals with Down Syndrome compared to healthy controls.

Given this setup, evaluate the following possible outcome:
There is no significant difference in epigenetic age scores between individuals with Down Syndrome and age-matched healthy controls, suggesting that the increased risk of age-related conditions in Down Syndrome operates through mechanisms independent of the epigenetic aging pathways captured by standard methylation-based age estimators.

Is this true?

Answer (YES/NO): NO